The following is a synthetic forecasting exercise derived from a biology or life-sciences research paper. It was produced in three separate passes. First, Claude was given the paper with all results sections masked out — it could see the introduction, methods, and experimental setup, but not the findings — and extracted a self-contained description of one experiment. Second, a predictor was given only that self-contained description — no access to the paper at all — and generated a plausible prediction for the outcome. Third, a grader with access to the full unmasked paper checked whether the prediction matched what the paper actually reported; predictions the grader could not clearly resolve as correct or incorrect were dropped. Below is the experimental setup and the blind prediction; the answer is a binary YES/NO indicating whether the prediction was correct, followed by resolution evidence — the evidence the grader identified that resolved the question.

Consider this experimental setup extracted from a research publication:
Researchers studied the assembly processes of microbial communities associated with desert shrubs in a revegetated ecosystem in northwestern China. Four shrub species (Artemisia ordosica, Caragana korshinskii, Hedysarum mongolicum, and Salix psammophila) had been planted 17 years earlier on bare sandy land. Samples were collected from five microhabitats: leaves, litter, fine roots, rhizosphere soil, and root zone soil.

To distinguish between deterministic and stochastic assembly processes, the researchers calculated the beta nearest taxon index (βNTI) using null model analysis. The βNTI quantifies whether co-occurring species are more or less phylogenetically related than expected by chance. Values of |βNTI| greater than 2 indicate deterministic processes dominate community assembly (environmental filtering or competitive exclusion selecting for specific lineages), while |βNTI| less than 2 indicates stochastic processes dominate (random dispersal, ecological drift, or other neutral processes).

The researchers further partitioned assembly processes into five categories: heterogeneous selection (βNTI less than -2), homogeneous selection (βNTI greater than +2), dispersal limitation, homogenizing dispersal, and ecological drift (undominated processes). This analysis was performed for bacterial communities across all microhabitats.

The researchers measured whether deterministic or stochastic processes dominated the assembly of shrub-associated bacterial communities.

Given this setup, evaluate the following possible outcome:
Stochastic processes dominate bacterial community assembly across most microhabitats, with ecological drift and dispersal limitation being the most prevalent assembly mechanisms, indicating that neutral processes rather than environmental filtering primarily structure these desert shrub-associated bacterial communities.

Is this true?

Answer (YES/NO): NO